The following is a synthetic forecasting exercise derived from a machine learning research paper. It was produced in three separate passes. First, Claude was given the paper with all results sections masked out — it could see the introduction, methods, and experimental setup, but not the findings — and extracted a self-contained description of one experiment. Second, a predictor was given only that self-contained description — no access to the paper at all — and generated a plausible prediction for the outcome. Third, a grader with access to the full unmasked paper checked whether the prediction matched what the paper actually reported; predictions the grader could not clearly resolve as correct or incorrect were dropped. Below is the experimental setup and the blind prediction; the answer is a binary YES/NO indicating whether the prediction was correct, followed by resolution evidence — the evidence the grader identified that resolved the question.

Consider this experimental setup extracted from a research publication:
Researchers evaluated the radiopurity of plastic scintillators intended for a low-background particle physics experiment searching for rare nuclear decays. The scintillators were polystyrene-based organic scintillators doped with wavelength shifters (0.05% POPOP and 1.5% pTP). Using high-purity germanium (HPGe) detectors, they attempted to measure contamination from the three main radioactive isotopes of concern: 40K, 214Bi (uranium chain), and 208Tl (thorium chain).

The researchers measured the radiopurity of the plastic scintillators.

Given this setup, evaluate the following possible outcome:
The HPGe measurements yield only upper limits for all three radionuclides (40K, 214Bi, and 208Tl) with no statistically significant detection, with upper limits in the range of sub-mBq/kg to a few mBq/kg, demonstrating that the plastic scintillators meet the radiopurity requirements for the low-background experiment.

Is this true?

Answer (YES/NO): YES